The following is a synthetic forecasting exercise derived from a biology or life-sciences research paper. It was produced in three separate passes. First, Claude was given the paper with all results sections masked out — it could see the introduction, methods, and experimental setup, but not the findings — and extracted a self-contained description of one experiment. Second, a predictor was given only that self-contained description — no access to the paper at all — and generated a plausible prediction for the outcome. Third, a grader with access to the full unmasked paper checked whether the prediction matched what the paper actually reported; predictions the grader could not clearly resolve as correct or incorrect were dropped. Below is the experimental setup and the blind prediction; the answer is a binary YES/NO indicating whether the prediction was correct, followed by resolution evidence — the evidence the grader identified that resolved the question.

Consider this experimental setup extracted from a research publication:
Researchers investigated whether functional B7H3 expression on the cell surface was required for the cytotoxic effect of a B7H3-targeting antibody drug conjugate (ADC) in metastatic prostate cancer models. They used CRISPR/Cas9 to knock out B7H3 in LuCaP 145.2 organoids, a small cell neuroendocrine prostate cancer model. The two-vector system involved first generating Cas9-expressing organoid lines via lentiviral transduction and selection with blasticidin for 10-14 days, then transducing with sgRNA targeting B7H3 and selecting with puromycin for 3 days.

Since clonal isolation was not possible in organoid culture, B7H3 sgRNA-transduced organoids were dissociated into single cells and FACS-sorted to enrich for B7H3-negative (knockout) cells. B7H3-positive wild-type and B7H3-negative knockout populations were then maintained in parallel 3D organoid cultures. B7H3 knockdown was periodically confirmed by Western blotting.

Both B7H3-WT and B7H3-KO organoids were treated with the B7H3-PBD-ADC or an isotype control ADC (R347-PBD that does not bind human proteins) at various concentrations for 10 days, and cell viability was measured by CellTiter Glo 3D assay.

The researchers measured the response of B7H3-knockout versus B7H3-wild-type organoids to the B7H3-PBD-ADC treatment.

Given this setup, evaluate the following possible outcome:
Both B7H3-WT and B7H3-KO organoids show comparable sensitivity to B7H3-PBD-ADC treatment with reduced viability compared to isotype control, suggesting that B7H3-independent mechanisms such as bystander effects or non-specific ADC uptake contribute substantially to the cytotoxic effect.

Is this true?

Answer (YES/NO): NO